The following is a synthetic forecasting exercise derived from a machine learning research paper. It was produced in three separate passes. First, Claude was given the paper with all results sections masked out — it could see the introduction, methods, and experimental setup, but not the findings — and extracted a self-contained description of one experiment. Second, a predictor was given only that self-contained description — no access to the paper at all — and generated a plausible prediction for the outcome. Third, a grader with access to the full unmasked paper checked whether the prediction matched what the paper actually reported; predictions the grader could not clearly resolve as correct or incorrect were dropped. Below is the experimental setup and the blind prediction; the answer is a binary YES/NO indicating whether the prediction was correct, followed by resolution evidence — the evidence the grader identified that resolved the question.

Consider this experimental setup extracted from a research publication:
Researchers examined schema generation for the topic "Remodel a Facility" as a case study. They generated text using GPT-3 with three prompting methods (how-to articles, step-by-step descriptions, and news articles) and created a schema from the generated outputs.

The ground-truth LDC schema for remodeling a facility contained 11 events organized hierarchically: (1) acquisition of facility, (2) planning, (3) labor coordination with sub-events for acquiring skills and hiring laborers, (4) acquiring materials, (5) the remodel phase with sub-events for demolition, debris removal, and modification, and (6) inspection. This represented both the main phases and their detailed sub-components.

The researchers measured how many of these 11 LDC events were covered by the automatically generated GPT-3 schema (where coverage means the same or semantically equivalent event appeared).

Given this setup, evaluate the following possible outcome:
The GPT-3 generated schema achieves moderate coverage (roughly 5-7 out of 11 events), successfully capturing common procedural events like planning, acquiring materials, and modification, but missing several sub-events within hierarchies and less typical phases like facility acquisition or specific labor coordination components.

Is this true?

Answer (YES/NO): NO